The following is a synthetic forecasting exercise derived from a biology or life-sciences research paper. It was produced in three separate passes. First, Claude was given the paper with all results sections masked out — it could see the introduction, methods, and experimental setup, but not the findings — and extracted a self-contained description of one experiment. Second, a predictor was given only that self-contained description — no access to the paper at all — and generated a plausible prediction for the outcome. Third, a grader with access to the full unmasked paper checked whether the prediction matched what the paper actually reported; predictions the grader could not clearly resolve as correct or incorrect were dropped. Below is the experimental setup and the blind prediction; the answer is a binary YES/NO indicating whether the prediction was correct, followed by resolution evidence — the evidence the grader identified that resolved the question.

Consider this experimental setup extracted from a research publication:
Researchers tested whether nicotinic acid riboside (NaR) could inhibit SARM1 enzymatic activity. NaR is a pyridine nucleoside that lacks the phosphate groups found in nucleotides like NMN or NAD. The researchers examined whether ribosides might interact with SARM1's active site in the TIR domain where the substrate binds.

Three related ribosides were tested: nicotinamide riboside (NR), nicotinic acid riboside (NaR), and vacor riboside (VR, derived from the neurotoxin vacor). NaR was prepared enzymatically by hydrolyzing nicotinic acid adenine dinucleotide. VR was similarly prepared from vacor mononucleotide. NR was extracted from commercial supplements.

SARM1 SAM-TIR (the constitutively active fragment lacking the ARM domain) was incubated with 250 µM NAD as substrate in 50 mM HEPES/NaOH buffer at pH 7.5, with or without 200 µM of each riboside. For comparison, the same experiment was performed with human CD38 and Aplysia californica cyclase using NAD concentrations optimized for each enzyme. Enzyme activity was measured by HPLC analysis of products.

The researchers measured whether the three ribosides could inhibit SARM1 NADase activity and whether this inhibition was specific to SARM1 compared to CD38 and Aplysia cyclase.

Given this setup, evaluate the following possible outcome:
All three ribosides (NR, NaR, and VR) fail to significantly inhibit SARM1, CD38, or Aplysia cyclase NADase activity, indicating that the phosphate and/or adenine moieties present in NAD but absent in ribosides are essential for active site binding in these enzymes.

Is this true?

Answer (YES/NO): NO